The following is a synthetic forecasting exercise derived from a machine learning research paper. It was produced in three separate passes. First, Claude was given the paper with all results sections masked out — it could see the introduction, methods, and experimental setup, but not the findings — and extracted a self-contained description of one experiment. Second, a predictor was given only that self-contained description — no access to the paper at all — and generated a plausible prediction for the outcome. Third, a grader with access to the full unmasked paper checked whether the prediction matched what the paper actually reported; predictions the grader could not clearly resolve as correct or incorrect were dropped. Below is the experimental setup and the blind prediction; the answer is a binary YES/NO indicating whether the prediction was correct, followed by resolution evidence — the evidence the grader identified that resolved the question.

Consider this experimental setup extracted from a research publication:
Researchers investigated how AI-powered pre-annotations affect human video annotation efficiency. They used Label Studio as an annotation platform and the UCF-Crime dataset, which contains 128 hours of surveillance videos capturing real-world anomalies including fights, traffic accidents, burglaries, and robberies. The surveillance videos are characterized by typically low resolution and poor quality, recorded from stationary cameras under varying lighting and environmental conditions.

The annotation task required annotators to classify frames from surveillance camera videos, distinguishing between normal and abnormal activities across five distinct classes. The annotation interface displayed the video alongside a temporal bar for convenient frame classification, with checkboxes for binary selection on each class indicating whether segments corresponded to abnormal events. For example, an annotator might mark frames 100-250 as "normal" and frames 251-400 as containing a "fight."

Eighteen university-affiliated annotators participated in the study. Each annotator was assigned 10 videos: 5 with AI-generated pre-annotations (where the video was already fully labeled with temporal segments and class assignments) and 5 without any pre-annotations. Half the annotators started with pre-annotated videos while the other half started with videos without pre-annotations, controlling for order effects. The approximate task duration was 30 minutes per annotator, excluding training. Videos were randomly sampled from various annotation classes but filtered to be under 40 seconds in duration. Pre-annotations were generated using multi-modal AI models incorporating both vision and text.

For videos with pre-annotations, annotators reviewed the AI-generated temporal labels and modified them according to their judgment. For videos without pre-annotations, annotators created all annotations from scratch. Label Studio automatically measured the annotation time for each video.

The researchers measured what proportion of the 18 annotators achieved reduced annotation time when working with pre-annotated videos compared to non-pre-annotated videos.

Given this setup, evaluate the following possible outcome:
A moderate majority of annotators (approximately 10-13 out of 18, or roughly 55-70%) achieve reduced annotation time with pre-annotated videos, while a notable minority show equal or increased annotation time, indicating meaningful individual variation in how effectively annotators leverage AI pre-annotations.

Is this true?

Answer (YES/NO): NO